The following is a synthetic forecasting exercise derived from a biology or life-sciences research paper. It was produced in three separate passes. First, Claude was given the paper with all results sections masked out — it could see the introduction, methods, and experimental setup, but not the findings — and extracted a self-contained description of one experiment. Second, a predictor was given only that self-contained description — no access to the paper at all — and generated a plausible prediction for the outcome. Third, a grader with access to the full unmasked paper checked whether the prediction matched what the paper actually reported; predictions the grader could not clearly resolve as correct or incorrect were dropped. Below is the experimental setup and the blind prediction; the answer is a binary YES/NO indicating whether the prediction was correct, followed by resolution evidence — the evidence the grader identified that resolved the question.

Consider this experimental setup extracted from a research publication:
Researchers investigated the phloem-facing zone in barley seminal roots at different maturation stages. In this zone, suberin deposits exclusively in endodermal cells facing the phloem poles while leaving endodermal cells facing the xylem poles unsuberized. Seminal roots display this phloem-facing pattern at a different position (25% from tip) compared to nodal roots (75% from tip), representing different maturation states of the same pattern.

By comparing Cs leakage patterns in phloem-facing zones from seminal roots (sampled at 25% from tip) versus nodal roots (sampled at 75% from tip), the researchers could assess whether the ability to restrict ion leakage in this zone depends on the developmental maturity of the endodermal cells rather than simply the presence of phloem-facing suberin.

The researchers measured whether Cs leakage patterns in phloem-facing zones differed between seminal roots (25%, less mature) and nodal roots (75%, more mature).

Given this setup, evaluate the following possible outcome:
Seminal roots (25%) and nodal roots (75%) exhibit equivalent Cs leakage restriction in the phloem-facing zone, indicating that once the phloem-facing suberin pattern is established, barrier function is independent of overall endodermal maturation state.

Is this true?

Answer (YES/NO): NO